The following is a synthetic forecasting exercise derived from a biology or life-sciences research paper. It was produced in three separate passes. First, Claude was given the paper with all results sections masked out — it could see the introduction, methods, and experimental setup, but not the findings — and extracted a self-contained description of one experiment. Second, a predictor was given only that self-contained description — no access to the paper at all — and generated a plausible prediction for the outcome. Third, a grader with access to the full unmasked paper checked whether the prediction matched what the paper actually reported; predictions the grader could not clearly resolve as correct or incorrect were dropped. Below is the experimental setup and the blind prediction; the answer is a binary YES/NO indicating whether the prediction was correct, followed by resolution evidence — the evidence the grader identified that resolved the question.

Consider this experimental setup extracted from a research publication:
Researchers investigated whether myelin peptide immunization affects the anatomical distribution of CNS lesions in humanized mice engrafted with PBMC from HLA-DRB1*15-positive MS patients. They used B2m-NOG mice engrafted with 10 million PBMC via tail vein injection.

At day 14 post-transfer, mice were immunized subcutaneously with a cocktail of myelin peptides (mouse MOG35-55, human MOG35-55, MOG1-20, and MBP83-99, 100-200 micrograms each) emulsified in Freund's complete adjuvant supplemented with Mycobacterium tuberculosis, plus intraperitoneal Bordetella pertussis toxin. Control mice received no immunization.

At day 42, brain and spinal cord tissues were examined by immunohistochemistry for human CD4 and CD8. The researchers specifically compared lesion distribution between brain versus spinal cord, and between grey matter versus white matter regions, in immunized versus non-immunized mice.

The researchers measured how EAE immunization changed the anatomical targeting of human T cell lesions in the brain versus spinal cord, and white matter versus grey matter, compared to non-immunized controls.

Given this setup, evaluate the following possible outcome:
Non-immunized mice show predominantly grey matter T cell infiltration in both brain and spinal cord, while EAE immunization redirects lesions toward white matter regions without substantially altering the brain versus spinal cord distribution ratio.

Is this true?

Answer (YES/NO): NO